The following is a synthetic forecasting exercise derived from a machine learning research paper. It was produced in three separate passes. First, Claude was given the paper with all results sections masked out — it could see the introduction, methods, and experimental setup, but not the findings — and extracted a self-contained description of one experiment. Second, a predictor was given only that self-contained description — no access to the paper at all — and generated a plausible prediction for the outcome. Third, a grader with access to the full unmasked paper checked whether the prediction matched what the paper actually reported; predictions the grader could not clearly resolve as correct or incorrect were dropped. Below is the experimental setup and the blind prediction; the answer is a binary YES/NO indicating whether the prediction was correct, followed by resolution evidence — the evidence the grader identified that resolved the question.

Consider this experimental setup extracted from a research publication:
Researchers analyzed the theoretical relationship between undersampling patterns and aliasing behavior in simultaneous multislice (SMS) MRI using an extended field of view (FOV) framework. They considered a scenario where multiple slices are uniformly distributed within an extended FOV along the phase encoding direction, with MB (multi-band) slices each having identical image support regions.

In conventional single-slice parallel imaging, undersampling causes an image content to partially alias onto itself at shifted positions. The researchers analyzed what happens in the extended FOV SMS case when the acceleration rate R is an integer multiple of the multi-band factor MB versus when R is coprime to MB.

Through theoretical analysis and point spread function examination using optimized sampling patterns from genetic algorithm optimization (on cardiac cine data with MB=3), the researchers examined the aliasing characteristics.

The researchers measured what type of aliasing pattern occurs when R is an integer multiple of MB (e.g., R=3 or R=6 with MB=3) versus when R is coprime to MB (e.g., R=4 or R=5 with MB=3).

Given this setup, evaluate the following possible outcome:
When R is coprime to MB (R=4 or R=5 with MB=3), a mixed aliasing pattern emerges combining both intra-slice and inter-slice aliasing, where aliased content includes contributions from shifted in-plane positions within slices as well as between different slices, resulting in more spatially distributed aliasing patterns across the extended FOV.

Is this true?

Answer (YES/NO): YES